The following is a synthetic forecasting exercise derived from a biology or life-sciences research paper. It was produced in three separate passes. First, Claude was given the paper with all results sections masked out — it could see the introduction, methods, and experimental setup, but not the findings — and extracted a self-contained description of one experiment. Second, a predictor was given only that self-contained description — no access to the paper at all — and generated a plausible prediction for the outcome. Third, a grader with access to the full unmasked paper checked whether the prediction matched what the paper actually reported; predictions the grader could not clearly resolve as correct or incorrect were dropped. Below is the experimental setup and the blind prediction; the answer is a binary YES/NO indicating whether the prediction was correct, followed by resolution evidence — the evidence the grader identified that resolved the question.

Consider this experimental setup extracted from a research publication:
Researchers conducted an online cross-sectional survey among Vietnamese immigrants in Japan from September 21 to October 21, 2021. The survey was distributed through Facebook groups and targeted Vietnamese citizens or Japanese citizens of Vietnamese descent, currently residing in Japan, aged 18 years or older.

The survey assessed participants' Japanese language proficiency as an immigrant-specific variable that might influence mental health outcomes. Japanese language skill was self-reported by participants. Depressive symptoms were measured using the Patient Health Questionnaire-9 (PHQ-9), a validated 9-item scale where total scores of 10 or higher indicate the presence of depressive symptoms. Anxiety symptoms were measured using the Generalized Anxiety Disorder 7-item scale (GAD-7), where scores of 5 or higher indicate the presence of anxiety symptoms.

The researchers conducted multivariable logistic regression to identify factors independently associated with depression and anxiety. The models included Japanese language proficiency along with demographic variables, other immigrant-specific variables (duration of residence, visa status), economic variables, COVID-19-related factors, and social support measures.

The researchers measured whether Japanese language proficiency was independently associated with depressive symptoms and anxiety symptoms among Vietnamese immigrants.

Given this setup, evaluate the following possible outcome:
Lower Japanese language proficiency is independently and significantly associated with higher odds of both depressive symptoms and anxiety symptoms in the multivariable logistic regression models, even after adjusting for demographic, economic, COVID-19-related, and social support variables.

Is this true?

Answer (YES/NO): NO